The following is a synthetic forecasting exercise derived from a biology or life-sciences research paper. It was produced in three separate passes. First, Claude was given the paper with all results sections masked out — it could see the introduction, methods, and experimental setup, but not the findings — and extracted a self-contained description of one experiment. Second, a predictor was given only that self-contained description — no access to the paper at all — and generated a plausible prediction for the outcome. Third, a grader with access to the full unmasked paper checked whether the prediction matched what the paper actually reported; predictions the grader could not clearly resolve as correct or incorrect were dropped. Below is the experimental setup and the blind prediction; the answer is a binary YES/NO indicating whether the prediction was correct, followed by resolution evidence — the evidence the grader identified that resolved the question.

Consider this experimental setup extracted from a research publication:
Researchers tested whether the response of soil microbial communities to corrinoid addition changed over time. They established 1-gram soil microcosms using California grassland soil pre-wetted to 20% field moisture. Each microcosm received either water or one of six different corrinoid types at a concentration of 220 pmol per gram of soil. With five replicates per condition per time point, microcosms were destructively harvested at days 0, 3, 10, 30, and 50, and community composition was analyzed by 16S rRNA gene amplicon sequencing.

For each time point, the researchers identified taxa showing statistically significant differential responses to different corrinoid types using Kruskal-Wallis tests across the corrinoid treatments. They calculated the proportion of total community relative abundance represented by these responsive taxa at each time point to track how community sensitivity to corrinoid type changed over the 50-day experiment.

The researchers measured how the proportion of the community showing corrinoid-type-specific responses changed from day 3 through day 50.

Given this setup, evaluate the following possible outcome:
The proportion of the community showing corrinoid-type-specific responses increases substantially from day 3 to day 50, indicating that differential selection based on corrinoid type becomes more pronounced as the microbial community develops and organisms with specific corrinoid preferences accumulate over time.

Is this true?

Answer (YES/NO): NO